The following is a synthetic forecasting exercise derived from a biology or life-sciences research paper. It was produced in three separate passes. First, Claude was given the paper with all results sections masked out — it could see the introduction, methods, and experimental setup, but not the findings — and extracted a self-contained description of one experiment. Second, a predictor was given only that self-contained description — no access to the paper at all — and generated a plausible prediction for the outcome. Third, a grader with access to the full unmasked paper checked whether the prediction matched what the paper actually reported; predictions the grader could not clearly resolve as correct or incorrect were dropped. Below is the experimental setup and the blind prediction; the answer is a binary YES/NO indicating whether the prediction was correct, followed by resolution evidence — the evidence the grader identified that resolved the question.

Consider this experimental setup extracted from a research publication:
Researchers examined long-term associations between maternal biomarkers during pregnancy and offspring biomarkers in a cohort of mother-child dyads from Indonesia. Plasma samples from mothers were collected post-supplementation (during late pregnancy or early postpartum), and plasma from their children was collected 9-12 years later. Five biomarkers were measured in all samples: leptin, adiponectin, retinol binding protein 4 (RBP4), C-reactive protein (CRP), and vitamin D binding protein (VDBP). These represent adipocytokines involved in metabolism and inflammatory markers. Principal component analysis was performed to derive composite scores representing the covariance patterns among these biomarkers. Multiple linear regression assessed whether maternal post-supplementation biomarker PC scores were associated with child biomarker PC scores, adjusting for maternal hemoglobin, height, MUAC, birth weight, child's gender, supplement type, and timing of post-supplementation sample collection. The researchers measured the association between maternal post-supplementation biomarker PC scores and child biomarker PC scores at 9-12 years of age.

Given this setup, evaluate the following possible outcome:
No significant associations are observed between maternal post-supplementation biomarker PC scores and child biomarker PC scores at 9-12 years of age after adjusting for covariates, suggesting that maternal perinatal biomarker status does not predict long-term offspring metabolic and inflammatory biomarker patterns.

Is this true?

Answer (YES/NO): NO